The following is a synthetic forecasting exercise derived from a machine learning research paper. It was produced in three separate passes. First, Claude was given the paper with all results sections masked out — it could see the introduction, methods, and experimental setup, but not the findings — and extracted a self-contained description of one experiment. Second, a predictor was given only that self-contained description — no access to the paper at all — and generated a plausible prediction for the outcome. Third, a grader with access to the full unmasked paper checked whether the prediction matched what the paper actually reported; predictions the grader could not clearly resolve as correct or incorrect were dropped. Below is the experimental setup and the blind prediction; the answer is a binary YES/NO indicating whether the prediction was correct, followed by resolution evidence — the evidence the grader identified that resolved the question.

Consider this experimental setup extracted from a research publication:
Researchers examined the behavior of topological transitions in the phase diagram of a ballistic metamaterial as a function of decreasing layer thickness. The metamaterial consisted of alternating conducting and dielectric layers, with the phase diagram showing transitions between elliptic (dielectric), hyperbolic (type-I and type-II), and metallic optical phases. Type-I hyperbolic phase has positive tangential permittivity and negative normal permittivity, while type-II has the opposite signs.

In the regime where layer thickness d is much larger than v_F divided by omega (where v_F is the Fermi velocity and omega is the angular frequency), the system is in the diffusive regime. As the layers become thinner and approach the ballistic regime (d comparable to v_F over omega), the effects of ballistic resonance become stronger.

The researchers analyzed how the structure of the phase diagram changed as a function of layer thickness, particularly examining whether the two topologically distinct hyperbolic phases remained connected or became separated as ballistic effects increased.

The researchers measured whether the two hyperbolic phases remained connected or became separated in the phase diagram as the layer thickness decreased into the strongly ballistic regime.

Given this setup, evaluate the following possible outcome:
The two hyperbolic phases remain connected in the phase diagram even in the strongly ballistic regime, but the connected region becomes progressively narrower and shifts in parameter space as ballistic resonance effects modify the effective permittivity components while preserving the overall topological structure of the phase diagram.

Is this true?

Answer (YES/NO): NO